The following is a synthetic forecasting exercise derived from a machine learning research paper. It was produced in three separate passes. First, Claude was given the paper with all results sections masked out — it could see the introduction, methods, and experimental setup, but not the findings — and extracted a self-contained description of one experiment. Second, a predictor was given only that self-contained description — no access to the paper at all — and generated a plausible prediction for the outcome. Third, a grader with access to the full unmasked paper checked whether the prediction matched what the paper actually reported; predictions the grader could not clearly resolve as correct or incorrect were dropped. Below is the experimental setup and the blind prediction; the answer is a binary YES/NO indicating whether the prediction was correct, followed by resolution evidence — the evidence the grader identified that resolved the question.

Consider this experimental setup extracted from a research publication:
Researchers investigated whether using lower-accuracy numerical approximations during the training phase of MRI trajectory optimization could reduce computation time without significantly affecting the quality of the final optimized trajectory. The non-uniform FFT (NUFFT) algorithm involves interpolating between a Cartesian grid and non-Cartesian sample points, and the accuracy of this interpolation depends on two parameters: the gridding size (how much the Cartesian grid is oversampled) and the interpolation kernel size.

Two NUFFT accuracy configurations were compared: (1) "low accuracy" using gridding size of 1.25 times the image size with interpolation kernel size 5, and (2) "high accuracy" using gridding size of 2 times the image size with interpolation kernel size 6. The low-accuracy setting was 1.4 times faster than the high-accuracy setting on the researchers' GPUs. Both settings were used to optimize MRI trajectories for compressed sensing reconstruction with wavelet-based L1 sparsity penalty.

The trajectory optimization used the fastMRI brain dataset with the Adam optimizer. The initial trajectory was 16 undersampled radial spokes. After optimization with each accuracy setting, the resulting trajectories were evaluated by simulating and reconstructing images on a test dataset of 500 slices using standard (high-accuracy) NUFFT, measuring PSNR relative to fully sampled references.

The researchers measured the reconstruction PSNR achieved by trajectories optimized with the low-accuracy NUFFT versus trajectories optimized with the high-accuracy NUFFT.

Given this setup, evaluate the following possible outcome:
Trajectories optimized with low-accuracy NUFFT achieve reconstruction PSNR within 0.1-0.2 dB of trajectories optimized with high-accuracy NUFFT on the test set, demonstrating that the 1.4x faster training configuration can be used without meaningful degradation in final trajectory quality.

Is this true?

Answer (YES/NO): YES